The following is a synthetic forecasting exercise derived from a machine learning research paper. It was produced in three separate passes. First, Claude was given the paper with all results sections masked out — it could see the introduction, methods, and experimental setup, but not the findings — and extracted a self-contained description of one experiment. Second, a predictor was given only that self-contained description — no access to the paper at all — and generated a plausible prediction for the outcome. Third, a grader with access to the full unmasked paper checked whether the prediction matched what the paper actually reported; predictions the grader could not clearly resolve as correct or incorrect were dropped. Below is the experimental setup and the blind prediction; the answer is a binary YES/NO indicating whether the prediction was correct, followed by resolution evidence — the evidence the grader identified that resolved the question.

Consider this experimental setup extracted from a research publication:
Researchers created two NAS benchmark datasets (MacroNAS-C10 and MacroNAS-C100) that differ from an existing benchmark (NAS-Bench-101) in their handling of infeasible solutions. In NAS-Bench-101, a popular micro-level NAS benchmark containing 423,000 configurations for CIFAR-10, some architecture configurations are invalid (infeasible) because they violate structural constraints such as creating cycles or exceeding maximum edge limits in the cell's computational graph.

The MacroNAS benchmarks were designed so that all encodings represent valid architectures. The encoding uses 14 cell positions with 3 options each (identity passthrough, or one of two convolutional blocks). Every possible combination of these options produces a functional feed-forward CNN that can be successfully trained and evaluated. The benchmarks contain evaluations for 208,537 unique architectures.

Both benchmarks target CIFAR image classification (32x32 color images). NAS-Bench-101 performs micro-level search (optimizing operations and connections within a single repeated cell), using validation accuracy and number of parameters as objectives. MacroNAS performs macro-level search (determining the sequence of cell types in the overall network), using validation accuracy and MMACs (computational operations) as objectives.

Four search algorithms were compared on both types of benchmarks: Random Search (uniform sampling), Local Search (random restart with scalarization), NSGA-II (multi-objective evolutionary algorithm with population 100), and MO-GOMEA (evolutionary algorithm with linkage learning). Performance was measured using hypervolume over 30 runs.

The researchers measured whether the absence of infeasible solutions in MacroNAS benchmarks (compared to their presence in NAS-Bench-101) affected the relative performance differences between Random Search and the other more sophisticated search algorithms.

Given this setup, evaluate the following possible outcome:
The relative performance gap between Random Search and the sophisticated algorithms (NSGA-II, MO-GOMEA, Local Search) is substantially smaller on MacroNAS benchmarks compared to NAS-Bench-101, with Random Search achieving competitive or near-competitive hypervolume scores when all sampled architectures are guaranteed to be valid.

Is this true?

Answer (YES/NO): NO